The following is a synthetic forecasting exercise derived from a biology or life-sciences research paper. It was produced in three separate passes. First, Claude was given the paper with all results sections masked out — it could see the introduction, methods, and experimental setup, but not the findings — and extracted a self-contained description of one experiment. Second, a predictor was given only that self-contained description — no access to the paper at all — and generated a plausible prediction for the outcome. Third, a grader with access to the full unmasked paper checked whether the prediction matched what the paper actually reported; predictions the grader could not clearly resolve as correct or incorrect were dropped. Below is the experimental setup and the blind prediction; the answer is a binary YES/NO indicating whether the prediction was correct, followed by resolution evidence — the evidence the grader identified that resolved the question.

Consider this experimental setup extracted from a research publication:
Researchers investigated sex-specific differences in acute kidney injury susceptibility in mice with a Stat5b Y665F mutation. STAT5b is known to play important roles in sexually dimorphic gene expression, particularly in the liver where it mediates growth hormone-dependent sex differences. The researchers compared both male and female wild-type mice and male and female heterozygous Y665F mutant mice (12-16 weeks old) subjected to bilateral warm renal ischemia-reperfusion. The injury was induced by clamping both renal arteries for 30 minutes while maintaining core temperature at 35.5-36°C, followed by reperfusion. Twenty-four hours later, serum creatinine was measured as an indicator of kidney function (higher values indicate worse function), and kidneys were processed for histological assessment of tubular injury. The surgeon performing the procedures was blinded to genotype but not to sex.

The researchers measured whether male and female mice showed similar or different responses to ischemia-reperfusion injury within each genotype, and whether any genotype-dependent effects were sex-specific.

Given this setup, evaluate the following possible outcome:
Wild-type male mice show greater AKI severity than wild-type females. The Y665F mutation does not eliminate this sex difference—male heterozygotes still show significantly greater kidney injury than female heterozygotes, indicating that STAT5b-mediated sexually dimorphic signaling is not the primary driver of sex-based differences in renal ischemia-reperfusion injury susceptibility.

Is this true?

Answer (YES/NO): NO